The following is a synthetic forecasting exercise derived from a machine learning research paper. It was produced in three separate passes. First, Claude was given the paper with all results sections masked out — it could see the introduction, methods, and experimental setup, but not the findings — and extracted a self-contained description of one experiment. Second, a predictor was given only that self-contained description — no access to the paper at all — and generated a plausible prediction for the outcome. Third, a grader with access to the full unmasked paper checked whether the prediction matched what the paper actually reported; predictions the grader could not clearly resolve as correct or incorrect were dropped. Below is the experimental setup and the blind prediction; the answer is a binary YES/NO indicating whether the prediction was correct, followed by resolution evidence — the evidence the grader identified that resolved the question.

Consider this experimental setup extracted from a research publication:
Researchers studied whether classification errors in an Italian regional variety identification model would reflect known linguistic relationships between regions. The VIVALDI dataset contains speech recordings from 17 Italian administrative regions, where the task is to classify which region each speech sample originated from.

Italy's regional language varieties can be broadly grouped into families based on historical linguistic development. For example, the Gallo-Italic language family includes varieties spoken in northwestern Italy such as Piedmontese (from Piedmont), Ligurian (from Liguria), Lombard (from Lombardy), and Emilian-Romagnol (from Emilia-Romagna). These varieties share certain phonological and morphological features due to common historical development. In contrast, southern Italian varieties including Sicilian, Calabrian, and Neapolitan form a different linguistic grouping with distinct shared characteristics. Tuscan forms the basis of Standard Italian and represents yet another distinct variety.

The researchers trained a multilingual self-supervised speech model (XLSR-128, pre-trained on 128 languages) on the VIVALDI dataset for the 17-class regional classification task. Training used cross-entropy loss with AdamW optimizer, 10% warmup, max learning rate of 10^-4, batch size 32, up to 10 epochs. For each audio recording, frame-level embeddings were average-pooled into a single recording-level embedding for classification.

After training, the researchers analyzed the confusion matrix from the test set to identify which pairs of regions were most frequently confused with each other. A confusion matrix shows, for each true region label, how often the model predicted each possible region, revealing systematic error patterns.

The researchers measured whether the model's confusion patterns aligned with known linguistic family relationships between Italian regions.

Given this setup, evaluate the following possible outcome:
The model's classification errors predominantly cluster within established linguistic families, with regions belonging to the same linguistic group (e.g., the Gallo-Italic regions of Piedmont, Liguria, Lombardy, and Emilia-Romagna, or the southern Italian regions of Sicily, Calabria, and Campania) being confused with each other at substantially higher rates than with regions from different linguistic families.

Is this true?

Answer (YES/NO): NO